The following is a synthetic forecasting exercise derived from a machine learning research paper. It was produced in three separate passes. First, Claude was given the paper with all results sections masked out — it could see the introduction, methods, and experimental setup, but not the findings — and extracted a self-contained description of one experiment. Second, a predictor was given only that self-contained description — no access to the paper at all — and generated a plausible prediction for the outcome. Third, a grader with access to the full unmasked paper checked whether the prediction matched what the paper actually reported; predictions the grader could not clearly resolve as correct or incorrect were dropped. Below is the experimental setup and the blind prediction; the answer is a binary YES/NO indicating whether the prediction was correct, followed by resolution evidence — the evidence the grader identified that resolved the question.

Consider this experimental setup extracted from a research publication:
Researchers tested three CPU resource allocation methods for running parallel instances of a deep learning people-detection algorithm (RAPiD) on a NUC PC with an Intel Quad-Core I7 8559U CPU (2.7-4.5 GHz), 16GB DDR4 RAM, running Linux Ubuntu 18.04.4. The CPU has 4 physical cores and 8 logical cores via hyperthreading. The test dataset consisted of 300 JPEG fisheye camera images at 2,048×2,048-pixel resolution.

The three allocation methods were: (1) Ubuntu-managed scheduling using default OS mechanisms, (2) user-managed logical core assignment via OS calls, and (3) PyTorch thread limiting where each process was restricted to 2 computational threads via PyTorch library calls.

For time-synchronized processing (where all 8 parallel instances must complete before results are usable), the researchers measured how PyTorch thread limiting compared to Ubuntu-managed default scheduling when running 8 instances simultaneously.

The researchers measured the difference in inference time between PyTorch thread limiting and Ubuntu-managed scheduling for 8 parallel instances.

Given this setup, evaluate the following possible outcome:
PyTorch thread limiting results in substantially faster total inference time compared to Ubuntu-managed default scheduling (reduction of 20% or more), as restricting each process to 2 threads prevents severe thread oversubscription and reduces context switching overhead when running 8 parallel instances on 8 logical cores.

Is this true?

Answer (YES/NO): YES